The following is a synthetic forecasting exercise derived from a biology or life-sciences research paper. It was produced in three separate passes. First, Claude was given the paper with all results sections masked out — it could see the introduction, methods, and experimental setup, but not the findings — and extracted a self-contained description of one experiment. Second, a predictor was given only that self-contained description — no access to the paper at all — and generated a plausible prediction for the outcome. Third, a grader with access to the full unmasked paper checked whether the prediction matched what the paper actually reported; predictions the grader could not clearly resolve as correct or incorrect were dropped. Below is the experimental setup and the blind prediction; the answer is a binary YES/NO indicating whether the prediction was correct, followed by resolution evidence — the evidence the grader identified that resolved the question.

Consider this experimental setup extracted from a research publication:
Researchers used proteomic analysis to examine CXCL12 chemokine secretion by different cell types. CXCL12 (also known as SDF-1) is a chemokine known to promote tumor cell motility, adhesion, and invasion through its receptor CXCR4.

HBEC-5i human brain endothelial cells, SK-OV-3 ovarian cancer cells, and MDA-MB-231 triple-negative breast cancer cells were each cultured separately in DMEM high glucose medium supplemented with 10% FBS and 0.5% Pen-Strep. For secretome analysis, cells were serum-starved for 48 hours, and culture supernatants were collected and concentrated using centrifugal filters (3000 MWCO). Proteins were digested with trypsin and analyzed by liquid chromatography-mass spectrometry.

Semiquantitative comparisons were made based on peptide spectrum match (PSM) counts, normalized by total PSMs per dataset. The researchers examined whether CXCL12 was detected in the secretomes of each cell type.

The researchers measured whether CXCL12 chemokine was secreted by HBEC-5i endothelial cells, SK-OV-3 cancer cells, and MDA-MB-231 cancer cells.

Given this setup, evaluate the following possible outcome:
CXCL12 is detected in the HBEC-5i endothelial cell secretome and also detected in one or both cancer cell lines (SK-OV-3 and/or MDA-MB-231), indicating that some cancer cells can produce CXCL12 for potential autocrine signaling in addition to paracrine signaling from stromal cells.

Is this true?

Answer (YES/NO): NO